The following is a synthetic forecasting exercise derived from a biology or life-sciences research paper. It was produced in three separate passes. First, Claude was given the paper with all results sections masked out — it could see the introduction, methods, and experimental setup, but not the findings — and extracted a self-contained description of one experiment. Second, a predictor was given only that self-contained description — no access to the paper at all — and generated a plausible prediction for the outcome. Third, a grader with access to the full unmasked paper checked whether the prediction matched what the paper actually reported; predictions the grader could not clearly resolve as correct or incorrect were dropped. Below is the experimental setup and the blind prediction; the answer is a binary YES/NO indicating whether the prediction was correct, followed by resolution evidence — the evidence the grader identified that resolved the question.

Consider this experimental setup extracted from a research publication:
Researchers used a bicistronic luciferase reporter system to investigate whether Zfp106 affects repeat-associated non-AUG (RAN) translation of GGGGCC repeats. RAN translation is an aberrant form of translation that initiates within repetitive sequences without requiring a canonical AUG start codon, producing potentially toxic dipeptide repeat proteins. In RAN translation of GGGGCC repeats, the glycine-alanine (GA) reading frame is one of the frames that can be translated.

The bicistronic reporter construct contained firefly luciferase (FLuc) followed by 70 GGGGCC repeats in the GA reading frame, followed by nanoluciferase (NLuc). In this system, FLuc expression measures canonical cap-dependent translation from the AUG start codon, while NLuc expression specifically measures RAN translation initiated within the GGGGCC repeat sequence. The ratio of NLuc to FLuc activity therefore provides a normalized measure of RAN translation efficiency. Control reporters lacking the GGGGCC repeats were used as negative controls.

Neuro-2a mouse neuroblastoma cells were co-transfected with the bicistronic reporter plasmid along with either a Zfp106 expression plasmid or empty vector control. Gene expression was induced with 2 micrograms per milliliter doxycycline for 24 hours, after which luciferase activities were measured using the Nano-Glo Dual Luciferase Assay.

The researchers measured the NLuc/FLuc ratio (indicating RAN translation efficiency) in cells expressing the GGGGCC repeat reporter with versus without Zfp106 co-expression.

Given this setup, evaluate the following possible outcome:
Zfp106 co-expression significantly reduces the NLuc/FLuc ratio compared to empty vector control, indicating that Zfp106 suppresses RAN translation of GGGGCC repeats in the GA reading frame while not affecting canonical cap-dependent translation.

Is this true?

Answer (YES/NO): YES